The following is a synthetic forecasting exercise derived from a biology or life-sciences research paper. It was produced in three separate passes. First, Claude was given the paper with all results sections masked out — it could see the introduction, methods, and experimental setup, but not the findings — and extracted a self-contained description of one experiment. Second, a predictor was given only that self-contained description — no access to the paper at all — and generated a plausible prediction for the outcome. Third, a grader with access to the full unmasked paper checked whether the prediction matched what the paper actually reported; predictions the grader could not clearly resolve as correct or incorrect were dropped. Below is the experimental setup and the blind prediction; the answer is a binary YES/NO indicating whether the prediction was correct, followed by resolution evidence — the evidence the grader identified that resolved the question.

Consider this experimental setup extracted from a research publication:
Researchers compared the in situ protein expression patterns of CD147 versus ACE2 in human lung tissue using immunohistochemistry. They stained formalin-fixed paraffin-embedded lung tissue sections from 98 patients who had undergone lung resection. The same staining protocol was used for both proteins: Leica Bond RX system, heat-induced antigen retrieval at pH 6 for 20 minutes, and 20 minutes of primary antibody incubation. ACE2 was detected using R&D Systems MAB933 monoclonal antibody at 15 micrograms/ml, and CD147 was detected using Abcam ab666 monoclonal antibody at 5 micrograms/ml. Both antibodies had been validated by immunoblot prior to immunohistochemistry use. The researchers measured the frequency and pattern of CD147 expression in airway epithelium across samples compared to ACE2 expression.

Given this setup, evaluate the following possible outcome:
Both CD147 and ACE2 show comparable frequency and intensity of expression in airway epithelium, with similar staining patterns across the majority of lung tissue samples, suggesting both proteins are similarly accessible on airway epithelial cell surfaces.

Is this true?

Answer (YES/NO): NO